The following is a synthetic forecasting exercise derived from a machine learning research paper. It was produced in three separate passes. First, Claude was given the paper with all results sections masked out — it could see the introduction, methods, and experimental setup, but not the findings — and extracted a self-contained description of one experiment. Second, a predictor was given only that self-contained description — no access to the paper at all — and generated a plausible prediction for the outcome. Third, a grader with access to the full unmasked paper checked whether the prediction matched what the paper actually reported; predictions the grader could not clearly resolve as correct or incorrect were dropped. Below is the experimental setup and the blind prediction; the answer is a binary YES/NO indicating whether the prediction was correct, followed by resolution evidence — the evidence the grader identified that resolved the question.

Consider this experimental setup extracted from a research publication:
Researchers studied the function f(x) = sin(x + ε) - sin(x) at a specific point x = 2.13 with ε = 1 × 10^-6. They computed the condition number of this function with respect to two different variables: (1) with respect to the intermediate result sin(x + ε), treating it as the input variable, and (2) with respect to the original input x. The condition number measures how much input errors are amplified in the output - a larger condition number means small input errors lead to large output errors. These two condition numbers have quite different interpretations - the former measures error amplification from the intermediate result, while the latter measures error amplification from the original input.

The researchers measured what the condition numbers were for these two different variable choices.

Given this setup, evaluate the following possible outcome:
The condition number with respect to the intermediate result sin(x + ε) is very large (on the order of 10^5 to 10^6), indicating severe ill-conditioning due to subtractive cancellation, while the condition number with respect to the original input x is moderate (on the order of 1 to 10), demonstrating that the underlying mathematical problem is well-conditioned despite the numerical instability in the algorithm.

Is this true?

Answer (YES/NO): NO